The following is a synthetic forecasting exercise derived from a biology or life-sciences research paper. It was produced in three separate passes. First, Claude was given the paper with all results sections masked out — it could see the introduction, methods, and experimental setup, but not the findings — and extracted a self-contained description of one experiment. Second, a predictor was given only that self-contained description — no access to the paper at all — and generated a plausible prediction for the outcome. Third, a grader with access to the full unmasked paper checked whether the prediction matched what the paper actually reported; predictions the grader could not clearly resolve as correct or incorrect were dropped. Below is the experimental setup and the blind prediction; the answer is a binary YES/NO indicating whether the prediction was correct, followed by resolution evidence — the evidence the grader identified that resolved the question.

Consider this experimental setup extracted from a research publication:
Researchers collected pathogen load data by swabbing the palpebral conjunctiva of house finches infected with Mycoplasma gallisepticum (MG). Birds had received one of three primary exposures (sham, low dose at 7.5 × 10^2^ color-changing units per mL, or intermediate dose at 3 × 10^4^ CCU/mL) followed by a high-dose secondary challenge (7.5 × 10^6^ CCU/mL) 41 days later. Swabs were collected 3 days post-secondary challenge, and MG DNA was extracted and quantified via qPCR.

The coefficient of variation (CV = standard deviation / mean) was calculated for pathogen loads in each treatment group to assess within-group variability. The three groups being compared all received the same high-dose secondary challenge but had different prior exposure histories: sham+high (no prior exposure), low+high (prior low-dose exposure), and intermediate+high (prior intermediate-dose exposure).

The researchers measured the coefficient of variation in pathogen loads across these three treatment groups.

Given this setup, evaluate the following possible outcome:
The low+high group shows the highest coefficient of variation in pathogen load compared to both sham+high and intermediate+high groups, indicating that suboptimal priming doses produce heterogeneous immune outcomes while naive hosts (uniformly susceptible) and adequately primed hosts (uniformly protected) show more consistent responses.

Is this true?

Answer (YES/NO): YES